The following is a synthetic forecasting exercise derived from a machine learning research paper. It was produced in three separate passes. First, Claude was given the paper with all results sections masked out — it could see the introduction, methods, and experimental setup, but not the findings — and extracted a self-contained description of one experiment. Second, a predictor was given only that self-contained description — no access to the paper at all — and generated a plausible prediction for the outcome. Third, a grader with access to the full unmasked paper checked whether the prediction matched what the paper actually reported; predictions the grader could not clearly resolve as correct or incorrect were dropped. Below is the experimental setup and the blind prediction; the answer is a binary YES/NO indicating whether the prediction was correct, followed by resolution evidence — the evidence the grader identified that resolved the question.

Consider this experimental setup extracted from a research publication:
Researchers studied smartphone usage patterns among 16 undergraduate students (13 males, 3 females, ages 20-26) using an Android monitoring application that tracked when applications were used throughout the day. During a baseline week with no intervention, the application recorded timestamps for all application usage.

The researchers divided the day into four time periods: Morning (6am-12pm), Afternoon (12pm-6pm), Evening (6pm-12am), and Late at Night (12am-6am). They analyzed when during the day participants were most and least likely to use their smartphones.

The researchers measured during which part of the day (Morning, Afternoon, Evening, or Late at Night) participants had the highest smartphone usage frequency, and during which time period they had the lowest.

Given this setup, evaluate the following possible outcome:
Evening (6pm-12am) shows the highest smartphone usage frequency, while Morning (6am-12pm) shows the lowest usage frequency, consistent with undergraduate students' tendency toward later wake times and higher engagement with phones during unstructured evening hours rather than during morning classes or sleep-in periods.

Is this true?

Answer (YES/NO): YES